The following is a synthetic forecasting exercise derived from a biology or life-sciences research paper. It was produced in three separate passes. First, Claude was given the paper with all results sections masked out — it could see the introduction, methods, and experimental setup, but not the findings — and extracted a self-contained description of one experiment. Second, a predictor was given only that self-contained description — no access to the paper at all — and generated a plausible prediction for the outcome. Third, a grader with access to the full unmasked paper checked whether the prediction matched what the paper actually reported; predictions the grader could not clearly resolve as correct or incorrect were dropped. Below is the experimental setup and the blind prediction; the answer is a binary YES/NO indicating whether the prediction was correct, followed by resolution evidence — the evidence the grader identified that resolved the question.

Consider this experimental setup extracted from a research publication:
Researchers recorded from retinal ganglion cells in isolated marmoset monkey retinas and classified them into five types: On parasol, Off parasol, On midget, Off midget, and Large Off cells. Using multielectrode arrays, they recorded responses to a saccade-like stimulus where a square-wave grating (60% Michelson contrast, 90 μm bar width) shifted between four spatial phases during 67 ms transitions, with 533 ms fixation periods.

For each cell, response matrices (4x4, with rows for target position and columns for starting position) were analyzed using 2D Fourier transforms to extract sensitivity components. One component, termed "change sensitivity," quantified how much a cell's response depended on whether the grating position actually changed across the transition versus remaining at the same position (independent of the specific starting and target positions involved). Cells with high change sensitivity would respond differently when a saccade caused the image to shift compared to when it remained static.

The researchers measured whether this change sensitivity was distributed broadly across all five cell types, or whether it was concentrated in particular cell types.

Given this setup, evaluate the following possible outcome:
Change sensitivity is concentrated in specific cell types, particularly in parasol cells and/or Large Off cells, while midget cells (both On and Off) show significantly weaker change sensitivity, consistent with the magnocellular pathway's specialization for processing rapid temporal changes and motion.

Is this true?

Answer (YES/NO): NO